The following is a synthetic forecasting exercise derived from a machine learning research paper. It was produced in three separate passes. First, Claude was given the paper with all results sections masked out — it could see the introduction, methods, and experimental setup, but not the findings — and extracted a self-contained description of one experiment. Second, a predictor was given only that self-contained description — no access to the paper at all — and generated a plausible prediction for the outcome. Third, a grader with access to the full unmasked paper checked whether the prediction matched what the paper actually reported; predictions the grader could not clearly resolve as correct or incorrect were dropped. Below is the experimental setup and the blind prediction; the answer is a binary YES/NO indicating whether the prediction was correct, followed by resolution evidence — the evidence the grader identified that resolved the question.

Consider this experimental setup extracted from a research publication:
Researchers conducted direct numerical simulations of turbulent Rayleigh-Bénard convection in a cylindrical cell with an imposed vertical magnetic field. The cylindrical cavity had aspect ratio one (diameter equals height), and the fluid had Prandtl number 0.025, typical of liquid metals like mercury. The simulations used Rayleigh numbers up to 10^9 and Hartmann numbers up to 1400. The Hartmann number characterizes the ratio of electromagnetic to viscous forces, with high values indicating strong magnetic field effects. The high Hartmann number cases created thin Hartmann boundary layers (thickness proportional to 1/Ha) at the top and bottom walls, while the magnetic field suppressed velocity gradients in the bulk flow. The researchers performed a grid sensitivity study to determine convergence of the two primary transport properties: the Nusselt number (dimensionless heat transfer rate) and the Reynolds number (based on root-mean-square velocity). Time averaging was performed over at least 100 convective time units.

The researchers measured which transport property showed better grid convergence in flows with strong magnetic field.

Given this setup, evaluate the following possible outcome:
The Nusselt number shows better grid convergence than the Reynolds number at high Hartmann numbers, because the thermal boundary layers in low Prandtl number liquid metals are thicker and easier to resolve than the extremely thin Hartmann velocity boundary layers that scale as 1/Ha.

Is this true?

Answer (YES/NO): NO